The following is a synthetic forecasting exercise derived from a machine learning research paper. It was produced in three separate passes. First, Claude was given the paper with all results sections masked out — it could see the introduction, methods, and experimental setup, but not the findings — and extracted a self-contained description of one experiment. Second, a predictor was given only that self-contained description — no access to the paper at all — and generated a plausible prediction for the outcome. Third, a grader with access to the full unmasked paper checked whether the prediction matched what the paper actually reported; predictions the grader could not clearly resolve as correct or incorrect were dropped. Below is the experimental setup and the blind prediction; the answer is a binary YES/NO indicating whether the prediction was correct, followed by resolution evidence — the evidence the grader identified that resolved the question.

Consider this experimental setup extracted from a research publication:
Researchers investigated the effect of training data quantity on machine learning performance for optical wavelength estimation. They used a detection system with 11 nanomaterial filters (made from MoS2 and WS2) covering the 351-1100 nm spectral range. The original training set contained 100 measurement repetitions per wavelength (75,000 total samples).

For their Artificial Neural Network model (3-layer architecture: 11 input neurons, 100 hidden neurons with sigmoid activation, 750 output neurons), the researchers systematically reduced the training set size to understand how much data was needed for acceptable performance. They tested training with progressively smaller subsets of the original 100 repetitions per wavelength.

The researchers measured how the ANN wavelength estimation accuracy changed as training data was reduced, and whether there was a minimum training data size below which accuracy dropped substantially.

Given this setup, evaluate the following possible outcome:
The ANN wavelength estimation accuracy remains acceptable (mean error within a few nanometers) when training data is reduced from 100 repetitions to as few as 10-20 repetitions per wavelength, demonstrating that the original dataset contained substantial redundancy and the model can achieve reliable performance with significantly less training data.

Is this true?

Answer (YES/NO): NO